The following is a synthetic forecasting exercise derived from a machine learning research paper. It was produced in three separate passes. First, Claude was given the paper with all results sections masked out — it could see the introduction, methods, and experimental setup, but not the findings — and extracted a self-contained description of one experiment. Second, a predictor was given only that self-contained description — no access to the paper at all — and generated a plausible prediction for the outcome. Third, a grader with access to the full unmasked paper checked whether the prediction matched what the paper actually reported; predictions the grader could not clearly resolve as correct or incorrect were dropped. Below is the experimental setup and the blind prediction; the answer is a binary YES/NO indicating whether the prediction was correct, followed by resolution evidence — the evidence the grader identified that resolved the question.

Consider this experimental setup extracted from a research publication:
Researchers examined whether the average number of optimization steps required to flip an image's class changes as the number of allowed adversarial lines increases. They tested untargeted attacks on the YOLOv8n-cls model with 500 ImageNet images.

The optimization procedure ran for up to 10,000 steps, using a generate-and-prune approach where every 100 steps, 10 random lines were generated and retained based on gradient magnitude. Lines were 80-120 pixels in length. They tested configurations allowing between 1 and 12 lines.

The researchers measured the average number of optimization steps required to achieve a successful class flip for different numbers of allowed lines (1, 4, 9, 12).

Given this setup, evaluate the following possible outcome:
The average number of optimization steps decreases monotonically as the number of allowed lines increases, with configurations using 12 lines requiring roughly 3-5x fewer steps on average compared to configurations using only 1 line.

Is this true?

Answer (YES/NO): NO